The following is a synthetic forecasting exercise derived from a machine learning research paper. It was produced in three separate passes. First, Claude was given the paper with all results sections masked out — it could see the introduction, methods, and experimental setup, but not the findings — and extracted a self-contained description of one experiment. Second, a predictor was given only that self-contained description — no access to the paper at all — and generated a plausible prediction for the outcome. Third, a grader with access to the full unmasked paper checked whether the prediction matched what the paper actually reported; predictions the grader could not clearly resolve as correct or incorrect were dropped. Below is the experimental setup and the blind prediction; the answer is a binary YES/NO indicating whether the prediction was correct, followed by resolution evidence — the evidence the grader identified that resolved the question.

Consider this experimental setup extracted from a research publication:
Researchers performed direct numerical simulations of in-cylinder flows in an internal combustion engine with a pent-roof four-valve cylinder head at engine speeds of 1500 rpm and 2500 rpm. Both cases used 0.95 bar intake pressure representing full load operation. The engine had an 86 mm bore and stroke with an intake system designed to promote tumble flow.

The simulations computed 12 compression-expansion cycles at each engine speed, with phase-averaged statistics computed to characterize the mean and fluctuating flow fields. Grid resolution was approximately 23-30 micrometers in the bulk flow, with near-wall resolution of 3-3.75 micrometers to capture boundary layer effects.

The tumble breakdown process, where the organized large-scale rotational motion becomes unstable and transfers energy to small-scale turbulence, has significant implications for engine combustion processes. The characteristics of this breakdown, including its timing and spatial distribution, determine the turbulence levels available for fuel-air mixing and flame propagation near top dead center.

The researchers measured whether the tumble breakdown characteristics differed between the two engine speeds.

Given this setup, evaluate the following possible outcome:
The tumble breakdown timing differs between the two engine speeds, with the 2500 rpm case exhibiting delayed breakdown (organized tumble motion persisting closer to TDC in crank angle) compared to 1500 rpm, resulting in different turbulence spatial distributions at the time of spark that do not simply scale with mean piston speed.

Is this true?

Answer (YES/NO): NO